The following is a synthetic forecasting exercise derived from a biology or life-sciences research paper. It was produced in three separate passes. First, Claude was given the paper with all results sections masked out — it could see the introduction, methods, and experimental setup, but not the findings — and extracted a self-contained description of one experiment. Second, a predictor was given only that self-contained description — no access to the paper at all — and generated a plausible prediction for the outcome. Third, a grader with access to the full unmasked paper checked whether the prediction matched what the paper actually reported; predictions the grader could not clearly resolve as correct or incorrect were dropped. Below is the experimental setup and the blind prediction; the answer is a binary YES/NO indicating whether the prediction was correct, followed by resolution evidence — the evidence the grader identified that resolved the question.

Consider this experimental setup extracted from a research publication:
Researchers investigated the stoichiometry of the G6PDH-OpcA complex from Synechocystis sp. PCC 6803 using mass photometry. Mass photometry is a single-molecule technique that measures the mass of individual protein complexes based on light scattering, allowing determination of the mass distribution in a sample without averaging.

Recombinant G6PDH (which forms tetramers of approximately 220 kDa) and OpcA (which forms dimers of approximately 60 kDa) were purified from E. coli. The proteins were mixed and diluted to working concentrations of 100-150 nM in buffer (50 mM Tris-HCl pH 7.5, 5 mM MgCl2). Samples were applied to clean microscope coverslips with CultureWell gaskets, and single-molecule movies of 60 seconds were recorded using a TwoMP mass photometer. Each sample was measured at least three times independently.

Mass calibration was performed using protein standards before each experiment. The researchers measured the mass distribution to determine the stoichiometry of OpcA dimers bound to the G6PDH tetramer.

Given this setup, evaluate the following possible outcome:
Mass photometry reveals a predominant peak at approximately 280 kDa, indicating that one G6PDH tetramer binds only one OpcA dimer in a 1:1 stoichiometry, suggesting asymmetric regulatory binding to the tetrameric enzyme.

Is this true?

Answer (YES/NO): NO